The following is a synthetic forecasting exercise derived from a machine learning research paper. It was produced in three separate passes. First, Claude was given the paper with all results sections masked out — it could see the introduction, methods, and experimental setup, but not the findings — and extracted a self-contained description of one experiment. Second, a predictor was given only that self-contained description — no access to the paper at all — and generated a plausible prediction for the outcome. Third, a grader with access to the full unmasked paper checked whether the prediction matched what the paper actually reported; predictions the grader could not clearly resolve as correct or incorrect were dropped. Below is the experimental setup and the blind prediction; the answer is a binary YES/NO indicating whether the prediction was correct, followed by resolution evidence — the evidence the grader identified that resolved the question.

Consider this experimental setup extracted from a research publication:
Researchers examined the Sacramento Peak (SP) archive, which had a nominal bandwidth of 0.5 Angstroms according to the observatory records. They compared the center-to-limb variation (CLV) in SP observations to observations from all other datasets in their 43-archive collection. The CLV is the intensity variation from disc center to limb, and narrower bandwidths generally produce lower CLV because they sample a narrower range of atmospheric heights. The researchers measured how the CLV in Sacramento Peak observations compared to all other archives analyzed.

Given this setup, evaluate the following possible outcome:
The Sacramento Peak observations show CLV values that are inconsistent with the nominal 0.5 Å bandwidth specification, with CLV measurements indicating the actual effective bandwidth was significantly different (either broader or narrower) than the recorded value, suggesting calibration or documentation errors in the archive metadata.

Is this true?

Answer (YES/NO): YES